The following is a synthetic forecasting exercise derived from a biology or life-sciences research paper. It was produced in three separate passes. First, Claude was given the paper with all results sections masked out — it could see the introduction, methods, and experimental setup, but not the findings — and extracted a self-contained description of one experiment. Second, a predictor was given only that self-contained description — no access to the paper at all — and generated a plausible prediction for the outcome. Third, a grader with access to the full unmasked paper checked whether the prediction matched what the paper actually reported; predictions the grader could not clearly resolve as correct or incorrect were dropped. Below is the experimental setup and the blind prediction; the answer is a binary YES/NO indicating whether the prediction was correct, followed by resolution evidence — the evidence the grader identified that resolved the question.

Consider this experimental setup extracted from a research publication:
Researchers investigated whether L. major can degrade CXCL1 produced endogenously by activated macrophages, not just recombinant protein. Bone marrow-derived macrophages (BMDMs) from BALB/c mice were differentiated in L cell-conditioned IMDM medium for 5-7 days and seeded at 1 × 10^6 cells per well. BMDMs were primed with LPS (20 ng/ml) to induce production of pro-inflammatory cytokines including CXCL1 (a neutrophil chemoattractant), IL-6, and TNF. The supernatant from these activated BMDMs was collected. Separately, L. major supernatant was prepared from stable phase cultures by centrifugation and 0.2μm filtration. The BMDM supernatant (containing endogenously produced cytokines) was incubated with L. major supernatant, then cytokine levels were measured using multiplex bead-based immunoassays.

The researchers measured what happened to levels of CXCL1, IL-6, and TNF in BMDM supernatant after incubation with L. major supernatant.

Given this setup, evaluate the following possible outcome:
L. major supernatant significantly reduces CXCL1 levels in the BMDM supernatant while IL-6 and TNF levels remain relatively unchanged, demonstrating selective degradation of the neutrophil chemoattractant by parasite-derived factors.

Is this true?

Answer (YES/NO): YES